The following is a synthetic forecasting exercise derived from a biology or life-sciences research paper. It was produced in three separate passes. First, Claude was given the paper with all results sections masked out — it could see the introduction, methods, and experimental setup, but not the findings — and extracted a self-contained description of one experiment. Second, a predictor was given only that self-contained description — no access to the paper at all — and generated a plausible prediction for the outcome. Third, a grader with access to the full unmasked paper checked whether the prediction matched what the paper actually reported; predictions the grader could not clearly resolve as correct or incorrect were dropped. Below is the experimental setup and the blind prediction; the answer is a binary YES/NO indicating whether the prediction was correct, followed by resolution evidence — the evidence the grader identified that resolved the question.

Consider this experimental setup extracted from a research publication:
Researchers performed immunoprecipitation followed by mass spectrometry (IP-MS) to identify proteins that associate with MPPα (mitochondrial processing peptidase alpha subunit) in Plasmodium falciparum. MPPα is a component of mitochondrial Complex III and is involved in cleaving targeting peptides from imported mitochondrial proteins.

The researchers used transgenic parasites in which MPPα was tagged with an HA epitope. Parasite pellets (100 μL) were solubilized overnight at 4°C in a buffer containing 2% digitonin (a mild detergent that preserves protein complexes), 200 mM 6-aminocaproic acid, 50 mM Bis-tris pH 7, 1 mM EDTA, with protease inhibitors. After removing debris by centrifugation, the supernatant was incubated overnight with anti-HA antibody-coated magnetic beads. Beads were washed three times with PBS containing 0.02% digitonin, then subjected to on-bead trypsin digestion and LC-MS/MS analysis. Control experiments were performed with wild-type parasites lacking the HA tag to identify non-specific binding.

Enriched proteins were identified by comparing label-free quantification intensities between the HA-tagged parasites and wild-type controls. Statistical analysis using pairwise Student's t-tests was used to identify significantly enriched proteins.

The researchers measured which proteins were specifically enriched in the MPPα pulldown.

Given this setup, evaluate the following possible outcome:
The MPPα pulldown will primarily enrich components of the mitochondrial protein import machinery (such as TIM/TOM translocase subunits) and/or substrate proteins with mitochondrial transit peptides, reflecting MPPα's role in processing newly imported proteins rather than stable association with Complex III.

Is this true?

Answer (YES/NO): NO